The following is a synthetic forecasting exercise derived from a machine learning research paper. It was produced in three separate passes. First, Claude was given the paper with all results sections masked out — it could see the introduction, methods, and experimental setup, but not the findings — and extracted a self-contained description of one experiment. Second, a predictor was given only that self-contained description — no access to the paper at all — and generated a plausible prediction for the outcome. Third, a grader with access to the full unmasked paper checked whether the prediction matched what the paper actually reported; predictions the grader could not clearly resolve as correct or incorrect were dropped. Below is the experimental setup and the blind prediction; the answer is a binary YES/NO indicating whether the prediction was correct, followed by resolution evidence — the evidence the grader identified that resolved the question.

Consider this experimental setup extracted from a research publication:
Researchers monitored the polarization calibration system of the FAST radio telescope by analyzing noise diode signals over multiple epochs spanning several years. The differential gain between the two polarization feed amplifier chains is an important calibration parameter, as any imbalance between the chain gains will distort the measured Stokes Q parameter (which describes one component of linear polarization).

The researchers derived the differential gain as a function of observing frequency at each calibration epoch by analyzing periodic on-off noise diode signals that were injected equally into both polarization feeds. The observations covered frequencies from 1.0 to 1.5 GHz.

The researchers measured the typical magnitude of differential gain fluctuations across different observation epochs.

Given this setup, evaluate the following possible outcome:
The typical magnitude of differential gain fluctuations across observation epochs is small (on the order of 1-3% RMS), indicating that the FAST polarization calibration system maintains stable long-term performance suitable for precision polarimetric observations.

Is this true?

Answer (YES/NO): NO